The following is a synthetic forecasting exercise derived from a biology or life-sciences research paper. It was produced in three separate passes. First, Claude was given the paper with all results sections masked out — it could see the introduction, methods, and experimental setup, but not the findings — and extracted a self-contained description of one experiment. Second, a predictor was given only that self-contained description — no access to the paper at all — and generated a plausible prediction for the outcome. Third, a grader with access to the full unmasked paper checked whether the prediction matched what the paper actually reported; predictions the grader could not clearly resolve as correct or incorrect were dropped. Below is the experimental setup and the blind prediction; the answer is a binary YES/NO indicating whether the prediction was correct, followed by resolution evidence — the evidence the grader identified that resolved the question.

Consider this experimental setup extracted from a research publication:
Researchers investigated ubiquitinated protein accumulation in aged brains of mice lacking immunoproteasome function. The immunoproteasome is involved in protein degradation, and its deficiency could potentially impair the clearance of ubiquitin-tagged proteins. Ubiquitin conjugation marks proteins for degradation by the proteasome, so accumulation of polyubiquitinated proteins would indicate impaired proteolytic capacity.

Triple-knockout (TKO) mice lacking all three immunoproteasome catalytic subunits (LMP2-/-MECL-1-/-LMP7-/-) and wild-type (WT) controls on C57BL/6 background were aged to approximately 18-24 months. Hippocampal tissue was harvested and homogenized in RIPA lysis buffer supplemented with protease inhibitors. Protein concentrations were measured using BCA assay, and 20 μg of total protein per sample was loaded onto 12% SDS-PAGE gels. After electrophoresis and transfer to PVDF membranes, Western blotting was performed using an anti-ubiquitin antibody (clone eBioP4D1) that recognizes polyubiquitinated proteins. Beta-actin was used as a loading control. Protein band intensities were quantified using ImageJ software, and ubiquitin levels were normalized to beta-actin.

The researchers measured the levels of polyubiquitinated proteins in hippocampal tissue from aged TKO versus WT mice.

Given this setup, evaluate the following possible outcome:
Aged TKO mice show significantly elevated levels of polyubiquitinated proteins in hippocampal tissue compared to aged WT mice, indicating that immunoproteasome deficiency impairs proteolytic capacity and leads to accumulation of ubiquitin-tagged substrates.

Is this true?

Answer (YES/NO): YES